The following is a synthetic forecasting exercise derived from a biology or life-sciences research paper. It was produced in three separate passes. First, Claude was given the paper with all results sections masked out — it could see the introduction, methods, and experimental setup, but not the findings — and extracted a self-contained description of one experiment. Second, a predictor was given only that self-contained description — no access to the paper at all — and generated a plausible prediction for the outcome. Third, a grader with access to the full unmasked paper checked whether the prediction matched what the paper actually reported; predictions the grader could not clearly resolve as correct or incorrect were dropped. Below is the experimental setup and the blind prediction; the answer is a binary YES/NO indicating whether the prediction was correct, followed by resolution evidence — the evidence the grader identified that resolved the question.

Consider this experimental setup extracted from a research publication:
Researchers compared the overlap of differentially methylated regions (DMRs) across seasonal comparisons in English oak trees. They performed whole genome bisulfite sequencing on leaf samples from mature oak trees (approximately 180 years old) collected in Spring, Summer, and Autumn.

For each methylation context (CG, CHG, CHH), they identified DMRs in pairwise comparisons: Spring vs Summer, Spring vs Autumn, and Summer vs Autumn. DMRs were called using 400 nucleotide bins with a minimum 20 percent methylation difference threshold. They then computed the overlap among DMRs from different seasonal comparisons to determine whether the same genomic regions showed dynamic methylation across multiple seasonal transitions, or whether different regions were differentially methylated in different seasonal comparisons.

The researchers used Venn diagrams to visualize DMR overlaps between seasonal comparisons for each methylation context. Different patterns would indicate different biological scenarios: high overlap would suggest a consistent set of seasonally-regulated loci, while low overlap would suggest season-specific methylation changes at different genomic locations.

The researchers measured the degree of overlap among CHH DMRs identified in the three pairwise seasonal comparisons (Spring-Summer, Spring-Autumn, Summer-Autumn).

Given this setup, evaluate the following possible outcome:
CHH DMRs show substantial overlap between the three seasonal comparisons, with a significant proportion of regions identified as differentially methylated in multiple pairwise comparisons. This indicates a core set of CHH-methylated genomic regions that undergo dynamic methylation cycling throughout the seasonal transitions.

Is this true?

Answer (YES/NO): YES